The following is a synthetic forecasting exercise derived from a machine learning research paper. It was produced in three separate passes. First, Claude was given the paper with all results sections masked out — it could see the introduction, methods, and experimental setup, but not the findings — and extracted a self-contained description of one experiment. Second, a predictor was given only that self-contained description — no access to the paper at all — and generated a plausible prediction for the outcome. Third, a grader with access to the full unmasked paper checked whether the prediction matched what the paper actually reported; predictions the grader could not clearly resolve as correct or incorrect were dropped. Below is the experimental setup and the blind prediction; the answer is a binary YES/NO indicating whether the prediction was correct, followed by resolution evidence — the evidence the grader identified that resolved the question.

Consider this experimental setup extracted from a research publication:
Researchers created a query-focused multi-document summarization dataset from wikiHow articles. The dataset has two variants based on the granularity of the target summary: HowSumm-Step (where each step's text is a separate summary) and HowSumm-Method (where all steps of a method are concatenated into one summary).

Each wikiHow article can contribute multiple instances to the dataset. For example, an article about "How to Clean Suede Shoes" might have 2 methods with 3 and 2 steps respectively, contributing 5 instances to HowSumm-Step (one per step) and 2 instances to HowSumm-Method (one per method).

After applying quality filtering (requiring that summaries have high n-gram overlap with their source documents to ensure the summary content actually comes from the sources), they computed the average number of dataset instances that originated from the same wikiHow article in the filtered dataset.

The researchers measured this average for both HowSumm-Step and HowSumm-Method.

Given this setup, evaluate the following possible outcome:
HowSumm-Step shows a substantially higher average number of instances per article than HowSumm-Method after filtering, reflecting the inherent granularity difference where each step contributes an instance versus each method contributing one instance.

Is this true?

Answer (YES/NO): YES